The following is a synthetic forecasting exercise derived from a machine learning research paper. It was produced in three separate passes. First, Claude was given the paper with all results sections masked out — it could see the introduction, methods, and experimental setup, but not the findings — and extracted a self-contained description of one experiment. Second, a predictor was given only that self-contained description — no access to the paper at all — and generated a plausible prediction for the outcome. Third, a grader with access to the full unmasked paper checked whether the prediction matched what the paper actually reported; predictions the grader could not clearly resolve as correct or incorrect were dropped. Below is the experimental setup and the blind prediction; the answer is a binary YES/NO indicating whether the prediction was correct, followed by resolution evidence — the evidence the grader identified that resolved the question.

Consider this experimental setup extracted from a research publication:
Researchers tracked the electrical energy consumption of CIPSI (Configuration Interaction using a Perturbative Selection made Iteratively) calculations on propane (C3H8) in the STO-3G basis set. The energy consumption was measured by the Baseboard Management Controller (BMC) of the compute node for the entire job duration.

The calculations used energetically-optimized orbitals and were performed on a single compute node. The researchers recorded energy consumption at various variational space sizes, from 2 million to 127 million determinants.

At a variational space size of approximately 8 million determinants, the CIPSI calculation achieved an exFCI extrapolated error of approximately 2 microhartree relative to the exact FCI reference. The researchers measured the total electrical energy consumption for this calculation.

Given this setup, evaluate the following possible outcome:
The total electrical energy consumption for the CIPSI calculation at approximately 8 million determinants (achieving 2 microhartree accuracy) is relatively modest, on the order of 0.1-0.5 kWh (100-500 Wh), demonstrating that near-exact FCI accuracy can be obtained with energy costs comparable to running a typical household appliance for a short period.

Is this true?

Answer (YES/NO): YES